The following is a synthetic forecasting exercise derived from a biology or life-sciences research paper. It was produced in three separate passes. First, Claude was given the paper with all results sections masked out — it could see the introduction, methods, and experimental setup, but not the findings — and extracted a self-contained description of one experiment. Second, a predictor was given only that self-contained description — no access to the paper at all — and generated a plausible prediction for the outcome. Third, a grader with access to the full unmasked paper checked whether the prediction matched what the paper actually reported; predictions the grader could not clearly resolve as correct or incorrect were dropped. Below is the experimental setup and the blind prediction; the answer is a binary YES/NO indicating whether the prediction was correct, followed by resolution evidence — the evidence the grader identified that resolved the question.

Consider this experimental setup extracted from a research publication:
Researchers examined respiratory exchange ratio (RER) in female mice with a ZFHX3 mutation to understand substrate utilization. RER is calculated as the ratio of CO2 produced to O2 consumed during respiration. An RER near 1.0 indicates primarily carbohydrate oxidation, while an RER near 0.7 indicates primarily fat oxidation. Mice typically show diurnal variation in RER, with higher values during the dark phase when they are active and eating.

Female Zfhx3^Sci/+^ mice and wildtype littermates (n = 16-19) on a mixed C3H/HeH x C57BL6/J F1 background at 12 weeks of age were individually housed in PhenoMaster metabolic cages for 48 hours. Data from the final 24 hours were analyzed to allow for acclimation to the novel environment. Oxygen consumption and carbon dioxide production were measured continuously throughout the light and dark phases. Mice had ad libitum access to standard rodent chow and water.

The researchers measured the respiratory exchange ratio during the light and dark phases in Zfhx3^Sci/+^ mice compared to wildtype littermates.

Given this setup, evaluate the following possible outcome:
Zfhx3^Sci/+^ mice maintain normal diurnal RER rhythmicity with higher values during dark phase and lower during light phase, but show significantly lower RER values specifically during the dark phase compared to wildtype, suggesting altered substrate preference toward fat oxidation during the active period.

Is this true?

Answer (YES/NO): NO